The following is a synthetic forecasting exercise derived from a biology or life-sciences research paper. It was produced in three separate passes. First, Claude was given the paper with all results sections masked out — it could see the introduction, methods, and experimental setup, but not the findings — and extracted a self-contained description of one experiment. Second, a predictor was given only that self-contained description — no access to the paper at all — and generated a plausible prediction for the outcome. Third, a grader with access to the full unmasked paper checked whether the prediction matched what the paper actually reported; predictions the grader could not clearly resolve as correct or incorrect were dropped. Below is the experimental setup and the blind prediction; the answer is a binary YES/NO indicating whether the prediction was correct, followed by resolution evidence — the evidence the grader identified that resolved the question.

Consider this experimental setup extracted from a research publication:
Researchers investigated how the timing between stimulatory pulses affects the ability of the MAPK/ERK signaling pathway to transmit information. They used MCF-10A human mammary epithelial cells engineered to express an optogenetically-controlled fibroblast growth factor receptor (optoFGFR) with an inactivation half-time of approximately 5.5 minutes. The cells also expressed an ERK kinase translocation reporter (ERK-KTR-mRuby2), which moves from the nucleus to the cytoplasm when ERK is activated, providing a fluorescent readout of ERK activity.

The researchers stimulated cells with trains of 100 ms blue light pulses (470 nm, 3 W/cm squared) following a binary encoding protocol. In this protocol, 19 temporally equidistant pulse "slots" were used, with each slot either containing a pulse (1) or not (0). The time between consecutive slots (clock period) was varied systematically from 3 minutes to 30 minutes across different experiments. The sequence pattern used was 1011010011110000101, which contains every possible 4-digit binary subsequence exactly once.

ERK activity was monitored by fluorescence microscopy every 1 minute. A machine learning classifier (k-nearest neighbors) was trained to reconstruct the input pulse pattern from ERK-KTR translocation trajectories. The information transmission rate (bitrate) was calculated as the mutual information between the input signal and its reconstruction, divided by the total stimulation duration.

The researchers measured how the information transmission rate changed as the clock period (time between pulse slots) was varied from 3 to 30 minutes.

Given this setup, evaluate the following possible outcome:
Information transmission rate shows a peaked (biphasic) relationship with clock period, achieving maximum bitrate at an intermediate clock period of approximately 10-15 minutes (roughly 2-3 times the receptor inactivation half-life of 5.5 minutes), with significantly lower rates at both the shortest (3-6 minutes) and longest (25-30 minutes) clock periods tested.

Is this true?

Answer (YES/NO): NO